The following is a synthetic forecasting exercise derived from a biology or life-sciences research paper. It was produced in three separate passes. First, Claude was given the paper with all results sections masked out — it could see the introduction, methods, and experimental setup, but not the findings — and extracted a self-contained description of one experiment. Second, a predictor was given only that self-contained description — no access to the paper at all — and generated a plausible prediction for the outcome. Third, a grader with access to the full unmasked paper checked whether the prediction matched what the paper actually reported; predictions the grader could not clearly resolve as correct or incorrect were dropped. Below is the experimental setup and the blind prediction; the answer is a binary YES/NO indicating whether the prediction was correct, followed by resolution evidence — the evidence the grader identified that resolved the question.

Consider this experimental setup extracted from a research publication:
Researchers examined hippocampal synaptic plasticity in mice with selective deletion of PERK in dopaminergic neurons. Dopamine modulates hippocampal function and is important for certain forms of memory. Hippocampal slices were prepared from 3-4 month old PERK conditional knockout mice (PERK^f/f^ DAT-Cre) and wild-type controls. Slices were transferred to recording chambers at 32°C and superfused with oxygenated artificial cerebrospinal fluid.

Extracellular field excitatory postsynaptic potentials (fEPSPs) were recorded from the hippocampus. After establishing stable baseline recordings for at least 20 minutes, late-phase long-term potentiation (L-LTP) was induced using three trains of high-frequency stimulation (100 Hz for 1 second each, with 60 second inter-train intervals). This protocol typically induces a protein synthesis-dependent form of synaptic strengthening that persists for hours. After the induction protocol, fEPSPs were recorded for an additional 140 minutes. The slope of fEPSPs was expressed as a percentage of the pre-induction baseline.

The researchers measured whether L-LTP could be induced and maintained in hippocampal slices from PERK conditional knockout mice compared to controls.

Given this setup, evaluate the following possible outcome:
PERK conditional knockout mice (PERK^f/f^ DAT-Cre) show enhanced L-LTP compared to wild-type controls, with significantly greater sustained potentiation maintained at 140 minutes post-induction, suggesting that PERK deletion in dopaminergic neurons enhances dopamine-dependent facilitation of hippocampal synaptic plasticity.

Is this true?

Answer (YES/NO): YES